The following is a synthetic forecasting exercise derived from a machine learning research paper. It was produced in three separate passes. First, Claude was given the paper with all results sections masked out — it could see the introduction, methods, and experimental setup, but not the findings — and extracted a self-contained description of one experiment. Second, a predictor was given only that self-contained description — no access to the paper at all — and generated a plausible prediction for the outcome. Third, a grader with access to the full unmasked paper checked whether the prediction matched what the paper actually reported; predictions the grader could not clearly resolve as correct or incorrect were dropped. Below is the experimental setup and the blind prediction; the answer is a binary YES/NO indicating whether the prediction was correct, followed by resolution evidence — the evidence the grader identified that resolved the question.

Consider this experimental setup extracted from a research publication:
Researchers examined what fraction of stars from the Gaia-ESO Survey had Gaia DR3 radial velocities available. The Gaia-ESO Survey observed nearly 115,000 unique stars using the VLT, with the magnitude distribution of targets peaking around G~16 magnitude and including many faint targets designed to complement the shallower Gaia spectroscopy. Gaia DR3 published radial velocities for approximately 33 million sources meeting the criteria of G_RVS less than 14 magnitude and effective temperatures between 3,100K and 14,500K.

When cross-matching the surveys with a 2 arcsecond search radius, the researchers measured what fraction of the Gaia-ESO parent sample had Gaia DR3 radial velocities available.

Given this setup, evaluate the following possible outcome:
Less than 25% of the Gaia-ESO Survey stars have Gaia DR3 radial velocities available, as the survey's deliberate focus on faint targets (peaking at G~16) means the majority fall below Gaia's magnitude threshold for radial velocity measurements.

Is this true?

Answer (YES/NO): YES